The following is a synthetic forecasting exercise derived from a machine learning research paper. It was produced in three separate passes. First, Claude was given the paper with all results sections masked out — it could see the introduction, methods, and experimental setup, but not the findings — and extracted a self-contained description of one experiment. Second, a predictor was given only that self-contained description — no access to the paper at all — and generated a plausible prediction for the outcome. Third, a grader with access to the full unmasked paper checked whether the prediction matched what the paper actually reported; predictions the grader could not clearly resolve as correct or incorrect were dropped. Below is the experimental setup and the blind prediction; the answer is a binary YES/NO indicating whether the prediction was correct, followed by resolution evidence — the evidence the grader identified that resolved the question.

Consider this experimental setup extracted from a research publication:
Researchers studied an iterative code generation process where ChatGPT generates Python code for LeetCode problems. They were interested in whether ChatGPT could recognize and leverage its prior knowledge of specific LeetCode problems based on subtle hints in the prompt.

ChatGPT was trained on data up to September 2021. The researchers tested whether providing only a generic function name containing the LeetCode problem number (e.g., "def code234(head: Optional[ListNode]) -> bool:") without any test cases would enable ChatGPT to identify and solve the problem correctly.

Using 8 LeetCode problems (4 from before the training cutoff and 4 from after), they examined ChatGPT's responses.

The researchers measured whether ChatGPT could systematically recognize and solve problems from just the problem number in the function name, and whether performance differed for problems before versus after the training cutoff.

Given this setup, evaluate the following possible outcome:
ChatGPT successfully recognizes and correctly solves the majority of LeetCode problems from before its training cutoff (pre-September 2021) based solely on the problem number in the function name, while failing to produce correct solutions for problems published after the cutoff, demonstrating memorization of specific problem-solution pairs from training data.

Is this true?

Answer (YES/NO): NO